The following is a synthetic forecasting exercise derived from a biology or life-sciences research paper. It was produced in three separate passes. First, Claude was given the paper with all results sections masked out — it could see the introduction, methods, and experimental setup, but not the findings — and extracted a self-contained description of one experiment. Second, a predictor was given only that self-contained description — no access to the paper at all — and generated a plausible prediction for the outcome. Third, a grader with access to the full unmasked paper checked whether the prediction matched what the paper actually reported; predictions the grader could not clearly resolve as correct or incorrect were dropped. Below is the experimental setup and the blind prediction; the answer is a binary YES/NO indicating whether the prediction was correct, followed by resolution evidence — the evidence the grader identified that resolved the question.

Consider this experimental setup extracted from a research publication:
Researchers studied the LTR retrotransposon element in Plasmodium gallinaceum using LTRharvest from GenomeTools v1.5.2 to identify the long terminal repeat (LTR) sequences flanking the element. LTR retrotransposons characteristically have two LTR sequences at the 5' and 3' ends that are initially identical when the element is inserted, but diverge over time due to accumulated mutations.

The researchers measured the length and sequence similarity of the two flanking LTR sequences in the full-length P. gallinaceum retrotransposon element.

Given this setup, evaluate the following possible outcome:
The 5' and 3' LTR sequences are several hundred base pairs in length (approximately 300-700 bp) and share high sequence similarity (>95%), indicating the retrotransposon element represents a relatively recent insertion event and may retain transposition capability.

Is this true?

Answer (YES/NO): NO